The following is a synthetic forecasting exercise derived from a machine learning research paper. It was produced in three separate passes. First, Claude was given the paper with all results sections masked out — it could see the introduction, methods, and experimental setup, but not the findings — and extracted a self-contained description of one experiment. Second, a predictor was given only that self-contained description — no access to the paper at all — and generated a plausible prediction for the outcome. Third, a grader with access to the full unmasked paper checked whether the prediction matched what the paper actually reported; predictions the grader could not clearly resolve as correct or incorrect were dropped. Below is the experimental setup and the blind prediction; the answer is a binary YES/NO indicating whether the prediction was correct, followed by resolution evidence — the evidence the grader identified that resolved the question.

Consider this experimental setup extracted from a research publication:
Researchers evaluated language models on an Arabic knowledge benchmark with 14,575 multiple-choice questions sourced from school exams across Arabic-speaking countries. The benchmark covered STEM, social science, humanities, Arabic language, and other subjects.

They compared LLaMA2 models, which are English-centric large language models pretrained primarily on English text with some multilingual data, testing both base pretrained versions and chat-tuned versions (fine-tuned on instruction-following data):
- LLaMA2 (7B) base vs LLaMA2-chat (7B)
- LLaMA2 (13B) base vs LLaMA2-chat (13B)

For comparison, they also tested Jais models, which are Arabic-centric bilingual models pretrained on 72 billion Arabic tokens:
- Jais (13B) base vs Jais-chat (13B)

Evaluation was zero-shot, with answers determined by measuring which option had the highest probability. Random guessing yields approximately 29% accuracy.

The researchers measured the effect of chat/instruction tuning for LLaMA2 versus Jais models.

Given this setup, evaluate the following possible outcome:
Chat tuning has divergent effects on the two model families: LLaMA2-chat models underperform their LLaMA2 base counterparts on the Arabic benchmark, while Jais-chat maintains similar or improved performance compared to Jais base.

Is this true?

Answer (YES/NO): NO